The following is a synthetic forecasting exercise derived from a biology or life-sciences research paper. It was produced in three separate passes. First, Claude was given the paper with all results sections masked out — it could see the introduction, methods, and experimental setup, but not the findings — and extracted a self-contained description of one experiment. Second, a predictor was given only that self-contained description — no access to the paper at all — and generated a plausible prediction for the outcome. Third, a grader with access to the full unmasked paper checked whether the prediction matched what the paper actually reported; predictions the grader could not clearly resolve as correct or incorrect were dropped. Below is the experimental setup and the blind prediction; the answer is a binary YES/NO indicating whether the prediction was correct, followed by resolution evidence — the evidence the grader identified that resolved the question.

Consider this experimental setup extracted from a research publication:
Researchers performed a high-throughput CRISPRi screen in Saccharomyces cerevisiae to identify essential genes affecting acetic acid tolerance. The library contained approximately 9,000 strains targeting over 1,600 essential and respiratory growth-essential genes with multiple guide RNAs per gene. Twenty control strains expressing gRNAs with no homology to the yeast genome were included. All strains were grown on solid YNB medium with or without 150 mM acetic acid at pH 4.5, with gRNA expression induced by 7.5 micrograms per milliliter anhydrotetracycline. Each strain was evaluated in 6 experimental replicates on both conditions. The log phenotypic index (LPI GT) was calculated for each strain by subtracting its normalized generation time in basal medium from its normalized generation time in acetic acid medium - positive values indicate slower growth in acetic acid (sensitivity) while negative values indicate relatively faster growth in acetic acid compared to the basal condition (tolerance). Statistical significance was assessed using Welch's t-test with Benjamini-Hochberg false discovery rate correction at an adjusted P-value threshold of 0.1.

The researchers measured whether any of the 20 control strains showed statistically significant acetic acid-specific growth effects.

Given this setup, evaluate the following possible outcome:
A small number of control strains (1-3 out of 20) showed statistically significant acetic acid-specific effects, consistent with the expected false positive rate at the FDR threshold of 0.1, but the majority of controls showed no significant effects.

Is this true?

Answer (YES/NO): NO